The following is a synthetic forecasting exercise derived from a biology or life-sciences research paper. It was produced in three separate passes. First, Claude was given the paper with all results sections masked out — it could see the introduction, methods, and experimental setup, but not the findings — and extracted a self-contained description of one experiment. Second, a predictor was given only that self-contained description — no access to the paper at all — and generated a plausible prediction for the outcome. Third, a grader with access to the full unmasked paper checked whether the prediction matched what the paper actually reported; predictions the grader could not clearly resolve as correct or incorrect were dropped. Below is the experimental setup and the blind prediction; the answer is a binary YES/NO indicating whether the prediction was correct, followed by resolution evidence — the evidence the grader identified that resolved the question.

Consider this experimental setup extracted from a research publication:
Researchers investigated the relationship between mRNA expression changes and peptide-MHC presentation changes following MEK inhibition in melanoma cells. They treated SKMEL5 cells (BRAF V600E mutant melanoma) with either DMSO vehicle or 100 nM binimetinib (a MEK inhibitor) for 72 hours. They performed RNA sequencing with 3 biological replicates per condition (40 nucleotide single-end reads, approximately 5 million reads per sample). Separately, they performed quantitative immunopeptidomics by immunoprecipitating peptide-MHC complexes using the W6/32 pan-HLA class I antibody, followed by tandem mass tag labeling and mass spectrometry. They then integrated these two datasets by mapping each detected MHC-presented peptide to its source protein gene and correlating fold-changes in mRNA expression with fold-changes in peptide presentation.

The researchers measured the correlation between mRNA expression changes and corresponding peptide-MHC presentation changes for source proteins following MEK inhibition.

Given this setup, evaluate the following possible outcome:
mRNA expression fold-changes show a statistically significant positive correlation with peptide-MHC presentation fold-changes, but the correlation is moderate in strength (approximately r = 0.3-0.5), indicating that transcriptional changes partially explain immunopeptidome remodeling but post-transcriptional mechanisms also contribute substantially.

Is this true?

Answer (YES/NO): NO